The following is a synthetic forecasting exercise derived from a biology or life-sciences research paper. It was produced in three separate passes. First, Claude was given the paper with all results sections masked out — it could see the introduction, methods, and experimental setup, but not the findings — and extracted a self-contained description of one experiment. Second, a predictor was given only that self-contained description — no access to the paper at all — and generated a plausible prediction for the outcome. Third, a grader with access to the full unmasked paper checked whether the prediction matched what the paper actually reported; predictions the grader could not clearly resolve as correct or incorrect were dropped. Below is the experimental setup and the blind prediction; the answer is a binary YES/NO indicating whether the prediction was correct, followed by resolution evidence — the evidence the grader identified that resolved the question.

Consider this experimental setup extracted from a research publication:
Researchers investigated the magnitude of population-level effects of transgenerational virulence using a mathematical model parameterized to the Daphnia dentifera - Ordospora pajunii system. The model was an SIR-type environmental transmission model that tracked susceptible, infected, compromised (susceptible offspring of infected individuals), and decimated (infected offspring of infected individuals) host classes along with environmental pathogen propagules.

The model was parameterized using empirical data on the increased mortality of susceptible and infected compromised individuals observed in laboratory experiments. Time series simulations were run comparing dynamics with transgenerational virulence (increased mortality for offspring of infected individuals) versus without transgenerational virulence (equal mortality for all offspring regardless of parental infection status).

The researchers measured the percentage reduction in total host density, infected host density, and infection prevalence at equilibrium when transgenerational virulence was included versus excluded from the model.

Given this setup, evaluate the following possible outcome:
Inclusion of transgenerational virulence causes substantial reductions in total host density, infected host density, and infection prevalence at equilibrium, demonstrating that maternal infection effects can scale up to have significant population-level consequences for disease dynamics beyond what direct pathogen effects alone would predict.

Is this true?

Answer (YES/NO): YES